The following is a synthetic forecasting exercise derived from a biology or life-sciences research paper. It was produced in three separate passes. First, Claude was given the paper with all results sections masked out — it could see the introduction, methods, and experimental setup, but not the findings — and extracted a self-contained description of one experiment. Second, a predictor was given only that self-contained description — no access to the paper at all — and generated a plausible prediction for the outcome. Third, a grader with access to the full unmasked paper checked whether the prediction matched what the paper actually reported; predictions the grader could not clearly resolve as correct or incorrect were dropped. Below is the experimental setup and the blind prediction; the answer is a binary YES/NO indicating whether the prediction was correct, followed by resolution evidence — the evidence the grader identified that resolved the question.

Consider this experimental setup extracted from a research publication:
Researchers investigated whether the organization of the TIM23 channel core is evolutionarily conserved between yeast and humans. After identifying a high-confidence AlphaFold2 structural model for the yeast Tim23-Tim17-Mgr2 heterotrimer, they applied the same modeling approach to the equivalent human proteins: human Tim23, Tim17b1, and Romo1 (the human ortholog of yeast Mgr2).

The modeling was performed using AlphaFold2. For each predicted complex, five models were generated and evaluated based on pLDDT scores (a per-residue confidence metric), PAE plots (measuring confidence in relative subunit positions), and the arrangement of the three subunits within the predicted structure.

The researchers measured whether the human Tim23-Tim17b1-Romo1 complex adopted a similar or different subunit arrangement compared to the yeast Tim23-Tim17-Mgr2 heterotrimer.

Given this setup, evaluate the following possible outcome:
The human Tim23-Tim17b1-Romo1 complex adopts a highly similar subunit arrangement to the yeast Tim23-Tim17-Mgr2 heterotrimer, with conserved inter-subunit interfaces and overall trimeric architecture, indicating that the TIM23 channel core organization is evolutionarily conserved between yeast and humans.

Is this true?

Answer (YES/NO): YES